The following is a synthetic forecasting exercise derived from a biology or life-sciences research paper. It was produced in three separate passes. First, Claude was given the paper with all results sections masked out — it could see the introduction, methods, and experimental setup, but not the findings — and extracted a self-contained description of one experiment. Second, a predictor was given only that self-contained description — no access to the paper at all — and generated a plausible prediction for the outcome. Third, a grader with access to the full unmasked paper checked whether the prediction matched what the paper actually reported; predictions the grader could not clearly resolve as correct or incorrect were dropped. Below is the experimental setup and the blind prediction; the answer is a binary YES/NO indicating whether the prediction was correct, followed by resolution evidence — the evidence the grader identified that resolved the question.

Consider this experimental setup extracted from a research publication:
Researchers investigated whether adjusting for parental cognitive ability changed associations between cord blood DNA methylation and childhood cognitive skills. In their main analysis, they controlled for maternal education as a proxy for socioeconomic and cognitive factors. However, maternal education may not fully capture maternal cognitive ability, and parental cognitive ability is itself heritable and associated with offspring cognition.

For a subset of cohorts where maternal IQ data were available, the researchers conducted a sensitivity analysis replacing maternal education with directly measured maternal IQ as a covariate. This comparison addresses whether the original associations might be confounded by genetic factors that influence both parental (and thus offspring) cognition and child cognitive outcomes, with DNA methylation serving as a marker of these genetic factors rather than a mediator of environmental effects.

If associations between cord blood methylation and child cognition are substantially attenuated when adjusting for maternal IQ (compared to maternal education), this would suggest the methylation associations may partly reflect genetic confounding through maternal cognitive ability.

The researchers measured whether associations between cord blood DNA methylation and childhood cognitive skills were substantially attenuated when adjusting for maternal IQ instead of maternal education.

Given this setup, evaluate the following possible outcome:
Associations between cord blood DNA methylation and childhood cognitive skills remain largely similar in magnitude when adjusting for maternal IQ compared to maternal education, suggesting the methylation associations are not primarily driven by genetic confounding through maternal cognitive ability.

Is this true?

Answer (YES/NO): NO